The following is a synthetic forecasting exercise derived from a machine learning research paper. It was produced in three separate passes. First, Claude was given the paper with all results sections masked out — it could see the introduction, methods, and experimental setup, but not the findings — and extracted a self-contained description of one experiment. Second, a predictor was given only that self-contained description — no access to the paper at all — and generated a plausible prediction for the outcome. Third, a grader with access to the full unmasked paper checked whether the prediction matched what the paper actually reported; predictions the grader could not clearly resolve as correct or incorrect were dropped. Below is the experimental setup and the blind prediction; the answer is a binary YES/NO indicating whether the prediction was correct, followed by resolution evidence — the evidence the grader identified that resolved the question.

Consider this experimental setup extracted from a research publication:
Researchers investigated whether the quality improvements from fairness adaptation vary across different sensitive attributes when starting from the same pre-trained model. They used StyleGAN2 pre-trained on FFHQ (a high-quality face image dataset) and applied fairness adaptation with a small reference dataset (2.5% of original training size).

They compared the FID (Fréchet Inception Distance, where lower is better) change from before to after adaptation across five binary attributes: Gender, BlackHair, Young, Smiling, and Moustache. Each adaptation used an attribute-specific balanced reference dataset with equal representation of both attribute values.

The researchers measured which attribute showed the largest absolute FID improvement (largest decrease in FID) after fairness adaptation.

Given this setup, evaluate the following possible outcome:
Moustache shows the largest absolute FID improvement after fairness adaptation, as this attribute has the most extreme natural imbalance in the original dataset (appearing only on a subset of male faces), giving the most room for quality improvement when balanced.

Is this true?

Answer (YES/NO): NO